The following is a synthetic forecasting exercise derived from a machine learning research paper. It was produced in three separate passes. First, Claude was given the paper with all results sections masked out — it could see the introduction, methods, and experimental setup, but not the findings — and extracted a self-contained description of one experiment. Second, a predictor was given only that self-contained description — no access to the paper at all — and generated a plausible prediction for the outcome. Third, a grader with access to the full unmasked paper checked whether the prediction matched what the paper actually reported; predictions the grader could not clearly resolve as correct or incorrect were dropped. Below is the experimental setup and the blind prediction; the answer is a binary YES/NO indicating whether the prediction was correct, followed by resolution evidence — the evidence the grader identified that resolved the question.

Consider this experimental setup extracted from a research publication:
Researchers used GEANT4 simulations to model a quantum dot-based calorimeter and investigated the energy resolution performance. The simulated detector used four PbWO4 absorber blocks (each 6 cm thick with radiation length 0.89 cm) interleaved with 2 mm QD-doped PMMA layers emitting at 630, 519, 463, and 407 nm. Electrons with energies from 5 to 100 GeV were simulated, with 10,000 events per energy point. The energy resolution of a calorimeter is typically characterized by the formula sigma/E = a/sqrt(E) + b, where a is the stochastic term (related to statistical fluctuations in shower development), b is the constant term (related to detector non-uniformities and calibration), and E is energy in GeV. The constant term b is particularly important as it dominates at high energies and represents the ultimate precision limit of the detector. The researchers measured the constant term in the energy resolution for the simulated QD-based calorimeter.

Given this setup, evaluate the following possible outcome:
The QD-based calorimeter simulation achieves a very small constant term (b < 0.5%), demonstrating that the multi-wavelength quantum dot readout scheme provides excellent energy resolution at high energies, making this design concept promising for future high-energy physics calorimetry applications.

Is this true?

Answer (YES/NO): YES